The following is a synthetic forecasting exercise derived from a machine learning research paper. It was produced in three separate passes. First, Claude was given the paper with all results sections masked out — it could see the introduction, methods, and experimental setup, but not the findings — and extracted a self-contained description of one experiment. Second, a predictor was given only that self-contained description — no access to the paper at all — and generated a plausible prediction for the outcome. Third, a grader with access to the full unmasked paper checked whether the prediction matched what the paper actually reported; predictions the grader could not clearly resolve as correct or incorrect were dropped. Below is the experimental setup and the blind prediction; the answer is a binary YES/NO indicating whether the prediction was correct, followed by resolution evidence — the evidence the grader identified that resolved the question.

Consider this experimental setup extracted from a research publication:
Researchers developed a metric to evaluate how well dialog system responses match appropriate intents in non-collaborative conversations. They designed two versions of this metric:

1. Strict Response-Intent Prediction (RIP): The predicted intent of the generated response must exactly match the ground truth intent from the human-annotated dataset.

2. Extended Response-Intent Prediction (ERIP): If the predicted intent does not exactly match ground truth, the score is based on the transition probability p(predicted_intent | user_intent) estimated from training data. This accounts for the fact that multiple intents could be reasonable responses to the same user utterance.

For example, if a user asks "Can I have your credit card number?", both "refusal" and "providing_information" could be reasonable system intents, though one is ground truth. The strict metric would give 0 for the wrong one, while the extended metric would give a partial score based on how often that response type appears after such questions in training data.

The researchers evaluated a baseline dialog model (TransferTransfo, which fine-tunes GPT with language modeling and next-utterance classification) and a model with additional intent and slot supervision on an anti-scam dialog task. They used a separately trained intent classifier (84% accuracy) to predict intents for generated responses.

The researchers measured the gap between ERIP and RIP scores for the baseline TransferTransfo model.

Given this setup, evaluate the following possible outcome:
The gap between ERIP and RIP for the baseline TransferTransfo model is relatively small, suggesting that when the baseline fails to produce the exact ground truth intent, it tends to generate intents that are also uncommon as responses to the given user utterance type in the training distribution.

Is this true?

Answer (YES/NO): NO